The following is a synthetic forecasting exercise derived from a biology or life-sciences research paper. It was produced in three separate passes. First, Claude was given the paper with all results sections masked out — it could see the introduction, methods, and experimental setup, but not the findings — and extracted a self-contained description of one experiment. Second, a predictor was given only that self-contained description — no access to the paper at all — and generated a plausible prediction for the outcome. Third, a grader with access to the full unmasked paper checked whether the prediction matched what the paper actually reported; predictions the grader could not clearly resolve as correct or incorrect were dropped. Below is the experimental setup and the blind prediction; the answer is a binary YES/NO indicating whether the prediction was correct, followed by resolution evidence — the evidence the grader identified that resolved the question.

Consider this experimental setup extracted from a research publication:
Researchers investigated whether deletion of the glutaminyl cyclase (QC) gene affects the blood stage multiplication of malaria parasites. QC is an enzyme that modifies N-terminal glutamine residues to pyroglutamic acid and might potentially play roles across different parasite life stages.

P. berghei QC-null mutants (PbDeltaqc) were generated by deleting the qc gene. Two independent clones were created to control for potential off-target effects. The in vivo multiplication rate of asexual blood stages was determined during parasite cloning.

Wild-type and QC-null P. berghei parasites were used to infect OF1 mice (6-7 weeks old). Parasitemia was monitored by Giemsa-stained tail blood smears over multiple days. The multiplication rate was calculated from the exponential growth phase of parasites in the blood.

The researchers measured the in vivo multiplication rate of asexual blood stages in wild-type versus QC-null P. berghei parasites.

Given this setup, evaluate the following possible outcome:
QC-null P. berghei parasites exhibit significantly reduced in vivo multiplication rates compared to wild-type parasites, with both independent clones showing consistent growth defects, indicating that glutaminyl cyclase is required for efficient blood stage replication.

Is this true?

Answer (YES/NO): NO